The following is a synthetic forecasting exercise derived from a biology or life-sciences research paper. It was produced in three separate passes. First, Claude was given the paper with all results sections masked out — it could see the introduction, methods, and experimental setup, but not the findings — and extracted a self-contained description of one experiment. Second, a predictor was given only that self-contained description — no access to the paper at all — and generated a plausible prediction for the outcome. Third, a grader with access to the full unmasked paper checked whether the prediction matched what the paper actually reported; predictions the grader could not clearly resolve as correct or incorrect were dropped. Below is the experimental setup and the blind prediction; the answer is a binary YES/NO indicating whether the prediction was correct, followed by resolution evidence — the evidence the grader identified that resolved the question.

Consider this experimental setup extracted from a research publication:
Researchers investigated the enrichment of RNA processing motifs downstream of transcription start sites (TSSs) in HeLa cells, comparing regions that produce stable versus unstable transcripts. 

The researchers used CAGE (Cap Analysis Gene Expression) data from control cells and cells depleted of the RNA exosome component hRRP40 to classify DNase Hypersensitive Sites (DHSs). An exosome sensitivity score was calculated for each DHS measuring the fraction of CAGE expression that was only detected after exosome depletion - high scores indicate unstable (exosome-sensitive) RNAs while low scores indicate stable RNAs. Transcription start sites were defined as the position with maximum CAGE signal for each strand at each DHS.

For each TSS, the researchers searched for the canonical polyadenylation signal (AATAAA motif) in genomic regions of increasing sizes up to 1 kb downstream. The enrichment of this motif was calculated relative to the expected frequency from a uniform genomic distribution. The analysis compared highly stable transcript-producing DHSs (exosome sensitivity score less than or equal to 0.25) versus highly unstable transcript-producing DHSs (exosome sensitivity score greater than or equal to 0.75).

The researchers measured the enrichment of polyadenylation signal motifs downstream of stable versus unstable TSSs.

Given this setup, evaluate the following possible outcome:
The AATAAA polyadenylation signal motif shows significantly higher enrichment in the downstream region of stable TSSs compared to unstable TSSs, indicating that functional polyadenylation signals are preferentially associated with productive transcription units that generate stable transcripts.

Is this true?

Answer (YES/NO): NO